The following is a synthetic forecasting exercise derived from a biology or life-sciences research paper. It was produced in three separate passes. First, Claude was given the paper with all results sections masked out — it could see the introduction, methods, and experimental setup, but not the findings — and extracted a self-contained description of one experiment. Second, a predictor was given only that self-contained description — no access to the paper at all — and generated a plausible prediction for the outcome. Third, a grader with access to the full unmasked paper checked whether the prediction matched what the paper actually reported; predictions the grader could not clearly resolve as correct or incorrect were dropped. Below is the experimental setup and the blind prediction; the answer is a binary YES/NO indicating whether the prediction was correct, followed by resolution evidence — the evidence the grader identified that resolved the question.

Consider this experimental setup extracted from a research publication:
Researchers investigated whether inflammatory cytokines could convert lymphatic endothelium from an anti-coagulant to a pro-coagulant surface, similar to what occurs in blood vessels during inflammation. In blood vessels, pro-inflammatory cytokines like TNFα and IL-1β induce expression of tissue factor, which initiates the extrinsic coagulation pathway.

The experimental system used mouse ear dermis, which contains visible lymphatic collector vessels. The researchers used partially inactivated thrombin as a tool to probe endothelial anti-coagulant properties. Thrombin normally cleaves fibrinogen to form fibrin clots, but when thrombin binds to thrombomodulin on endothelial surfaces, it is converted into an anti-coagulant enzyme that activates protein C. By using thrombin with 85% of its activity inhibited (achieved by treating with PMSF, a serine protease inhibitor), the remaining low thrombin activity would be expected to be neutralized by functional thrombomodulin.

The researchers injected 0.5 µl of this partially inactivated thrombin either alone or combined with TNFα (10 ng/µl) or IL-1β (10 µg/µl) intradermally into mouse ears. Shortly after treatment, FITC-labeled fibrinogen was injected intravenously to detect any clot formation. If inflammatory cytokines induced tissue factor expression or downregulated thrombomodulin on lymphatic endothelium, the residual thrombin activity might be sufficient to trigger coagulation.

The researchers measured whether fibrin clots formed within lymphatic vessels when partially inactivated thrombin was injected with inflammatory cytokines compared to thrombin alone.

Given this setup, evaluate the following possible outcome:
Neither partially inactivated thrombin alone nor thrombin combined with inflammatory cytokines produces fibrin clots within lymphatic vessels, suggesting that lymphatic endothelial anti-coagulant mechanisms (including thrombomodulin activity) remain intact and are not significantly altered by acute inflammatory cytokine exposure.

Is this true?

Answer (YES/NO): NO